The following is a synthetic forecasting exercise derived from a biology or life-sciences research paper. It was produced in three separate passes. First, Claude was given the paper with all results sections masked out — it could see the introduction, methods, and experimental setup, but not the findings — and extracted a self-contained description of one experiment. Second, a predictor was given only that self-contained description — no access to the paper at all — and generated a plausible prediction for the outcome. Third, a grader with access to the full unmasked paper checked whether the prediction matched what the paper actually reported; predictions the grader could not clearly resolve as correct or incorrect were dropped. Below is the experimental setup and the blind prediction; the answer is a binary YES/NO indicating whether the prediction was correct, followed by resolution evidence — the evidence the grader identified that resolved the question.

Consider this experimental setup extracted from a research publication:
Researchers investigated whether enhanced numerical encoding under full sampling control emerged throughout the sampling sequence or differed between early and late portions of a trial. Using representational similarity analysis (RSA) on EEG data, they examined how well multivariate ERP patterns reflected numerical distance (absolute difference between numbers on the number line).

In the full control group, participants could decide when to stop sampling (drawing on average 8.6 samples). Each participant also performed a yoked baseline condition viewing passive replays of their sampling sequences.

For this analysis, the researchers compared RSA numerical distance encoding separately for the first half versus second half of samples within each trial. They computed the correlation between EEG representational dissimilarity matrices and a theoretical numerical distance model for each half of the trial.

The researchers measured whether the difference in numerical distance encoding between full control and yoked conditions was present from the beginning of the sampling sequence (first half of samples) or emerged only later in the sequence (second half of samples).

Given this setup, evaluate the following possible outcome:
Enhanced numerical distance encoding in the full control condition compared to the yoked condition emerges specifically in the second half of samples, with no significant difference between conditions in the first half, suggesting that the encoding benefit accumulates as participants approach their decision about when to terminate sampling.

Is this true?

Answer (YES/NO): NO